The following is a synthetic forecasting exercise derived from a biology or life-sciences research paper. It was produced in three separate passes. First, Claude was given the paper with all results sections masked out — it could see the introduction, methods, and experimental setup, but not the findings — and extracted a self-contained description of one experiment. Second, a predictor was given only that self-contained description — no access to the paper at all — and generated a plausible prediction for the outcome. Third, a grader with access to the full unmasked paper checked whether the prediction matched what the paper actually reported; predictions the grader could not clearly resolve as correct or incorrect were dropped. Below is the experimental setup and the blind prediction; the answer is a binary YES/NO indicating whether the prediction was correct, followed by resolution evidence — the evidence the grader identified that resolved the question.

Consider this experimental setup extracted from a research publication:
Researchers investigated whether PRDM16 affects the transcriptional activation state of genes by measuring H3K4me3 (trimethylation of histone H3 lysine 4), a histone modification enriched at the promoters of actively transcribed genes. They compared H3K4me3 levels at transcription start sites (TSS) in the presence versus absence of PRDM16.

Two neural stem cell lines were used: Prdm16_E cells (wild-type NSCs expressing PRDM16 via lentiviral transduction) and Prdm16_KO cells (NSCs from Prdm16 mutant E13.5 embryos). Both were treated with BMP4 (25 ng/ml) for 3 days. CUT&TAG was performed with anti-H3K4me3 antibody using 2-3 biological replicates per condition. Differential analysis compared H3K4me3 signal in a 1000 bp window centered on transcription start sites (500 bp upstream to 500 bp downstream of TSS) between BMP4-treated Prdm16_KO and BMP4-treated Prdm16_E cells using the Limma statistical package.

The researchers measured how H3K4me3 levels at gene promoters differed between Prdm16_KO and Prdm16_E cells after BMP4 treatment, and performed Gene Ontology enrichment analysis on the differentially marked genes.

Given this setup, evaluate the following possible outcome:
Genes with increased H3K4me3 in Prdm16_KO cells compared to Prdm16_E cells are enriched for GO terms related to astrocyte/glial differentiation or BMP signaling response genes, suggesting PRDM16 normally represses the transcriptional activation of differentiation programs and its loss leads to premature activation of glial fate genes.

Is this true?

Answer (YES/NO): NO